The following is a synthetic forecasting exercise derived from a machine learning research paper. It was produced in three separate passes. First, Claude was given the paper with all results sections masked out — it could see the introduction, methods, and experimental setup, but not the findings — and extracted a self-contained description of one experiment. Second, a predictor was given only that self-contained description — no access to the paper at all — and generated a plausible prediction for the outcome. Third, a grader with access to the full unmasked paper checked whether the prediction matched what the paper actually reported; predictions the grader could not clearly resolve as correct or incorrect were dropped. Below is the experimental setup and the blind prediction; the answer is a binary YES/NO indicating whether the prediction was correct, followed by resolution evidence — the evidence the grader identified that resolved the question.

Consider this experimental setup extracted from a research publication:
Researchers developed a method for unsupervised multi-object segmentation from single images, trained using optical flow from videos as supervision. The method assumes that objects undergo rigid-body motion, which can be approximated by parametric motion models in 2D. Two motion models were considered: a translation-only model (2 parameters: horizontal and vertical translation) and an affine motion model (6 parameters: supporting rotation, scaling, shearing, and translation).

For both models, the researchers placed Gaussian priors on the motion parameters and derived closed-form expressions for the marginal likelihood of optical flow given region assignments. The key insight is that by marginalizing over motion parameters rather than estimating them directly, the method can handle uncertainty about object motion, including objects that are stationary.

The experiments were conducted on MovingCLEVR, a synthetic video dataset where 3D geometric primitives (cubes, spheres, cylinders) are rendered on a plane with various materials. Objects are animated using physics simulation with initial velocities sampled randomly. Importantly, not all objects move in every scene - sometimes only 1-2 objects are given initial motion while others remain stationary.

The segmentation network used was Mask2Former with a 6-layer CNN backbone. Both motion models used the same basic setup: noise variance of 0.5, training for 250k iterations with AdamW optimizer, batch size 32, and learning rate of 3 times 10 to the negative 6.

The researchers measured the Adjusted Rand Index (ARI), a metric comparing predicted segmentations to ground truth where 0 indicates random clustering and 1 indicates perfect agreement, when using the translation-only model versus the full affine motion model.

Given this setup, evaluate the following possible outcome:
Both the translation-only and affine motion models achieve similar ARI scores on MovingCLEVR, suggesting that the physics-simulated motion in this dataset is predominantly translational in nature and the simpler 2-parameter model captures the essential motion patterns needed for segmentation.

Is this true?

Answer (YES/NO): NO